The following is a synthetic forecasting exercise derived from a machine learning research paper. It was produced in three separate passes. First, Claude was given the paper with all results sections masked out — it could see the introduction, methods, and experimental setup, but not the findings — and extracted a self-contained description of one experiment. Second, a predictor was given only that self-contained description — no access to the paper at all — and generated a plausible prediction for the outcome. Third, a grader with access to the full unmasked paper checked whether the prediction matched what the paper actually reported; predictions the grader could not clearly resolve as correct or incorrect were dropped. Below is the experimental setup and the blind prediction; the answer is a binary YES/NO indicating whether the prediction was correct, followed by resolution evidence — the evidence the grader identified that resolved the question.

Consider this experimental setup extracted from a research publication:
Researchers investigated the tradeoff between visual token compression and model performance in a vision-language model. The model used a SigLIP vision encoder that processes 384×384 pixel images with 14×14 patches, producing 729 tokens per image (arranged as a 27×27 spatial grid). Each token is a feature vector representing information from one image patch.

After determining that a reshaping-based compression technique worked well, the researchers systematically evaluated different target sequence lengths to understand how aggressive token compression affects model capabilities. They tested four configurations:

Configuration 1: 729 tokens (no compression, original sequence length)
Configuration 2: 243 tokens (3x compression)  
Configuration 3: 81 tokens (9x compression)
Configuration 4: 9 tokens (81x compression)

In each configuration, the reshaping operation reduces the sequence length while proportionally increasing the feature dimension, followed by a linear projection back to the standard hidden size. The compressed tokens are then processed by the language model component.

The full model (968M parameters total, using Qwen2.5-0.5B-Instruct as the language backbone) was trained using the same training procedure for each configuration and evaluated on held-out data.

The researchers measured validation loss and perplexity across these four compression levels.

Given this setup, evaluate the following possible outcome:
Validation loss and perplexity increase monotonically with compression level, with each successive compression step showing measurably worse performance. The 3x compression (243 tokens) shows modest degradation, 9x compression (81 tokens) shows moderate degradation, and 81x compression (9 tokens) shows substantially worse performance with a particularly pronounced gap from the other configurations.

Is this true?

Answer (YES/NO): NO